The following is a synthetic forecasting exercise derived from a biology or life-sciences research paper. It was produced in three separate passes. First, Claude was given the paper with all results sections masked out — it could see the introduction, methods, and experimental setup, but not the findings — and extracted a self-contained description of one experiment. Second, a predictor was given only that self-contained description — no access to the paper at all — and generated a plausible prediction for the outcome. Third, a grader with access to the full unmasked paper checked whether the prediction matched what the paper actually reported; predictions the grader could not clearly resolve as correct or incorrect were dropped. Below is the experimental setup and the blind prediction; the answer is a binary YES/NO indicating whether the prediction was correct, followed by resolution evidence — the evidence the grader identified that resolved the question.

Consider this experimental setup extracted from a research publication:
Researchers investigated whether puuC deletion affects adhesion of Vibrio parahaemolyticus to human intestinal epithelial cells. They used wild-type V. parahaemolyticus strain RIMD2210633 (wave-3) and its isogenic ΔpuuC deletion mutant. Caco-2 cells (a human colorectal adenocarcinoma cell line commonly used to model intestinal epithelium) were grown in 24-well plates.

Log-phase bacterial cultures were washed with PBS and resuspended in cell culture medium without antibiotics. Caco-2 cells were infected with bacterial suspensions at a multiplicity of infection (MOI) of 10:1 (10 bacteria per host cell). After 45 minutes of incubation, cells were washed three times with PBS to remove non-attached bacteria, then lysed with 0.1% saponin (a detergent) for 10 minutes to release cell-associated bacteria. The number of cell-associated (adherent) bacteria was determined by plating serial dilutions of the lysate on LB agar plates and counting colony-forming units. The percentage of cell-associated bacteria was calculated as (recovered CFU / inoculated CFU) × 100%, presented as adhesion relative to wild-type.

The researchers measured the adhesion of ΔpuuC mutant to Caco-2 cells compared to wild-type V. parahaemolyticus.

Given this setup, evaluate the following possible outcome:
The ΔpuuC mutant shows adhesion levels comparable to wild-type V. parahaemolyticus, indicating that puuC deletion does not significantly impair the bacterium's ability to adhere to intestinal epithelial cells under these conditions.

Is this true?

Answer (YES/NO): NO